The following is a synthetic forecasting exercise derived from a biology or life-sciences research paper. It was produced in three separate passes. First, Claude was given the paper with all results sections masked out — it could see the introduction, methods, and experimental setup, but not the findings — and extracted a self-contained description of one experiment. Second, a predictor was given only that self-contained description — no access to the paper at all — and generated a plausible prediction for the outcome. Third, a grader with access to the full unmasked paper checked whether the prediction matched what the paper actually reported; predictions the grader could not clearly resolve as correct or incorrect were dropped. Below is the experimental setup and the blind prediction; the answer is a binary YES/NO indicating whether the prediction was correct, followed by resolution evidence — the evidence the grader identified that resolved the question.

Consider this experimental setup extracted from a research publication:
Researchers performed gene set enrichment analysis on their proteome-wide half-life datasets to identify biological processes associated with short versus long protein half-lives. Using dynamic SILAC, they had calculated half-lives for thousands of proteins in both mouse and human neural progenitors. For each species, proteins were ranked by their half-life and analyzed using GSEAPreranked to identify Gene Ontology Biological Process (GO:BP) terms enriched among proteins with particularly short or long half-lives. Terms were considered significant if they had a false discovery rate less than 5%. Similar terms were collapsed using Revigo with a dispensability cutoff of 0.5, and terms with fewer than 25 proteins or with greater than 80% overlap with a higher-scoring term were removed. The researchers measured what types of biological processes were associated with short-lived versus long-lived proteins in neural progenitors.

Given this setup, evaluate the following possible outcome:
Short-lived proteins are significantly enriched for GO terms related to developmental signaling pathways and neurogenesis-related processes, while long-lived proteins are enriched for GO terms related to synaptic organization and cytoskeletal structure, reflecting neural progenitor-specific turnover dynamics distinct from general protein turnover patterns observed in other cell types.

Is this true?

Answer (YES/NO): NO